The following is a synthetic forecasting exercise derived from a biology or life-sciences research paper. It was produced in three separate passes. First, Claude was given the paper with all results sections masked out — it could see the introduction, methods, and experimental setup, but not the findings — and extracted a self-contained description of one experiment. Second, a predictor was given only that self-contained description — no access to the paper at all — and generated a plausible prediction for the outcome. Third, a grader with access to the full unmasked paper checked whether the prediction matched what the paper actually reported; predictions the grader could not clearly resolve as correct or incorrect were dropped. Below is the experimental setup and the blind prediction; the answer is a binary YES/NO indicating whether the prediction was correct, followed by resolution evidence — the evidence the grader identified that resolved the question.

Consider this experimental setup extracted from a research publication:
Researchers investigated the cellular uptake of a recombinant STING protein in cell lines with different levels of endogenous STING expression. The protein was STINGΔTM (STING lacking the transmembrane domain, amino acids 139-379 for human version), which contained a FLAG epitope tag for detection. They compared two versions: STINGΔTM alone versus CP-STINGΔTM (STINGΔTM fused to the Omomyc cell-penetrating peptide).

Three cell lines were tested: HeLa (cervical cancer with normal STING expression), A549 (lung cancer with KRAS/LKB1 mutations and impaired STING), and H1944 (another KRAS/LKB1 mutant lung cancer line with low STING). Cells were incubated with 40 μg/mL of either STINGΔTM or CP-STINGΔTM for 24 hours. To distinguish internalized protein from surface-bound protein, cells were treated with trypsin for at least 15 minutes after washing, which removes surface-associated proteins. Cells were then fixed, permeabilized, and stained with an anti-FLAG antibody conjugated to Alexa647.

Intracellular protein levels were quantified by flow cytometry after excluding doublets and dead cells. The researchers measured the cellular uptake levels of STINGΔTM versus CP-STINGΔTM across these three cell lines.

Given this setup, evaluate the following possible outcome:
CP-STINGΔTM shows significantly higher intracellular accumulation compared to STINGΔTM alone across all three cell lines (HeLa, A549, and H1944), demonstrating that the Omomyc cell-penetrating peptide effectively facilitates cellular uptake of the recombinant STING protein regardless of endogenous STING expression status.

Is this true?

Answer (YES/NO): YES